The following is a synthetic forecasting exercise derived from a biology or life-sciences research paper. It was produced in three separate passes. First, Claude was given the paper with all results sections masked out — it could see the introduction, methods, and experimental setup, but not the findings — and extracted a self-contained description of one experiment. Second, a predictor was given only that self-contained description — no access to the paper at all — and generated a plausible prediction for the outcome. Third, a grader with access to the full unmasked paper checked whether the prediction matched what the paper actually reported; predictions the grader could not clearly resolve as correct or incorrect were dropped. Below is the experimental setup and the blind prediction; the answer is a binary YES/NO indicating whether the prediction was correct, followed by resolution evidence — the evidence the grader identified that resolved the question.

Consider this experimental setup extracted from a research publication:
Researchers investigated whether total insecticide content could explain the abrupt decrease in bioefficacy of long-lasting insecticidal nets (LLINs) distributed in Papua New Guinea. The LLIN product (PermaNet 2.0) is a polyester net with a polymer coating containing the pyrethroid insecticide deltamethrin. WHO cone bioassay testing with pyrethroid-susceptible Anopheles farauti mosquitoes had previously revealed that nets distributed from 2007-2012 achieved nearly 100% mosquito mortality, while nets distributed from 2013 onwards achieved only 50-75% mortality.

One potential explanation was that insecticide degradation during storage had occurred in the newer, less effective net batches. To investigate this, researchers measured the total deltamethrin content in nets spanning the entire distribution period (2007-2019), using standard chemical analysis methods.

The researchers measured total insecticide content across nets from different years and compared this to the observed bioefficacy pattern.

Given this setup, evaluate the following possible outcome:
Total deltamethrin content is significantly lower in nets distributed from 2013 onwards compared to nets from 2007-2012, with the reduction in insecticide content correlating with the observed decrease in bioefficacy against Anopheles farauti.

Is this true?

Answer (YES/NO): NO